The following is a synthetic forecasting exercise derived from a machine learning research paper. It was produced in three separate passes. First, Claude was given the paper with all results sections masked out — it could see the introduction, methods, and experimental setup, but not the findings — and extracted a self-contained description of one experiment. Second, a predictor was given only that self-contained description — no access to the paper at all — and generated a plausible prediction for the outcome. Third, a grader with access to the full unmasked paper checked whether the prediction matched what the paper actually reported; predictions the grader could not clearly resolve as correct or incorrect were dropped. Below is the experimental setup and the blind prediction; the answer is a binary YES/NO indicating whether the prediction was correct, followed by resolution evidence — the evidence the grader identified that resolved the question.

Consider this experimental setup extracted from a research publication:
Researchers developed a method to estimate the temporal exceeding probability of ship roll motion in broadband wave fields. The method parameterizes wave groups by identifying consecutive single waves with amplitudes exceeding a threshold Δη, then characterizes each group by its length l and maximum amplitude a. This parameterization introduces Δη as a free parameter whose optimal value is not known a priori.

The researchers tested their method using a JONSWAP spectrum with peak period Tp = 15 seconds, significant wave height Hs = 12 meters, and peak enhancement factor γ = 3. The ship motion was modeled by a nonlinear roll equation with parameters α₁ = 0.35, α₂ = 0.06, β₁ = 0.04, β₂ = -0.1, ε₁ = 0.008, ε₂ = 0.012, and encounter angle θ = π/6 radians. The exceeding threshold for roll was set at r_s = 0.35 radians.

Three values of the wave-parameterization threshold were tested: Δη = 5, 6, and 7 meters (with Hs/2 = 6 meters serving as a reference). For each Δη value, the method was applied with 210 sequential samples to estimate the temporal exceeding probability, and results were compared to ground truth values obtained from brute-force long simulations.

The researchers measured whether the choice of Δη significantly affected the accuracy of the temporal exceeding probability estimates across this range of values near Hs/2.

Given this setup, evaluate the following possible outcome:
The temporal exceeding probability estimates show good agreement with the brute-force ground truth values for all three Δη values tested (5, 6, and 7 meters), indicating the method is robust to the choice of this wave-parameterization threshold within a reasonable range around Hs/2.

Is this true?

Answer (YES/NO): YES